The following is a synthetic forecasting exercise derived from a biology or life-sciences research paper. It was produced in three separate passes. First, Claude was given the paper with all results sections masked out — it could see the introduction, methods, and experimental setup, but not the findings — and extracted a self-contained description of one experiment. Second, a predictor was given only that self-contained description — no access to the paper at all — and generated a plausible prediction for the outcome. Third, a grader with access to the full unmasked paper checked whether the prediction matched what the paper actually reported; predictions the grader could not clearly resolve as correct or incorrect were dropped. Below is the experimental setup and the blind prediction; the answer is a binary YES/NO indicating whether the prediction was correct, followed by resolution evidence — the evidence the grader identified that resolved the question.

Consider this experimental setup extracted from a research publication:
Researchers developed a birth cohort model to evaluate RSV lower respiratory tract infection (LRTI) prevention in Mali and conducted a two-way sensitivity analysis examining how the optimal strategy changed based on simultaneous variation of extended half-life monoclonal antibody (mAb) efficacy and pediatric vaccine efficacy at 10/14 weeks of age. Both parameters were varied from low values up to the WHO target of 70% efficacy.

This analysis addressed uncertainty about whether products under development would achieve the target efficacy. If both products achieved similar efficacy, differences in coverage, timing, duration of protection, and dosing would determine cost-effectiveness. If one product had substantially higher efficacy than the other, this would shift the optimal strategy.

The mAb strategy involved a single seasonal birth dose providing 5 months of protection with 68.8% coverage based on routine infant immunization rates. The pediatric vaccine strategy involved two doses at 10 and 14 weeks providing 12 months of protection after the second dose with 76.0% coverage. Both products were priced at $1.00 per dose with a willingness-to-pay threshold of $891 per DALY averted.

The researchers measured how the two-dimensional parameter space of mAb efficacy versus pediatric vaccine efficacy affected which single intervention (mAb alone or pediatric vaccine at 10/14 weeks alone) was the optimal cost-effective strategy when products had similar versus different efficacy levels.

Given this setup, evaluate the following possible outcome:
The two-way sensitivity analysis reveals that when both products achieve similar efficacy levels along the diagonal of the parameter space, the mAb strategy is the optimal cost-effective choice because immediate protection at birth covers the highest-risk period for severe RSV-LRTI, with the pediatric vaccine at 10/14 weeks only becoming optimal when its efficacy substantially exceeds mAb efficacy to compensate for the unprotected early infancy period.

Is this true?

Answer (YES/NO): NO